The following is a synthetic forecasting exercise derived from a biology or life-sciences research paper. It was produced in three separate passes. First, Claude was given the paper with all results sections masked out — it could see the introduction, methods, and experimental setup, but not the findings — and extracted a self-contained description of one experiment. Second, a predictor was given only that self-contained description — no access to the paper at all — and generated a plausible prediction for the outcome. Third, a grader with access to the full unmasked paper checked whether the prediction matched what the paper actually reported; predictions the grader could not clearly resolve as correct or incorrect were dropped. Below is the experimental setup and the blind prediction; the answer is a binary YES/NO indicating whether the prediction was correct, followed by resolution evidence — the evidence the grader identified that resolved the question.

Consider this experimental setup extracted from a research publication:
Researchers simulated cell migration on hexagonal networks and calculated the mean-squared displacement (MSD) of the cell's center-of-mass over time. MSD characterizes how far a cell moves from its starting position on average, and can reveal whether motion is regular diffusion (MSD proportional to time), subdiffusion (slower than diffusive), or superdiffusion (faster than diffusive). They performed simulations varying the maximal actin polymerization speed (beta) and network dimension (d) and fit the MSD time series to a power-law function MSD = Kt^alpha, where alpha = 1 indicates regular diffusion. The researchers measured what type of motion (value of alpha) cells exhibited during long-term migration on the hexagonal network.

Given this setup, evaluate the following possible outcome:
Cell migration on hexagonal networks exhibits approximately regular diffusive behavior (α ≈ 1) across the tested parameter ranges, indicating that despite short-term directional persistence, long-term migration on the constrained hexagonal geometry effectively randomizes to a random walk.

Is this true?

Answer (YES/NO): YES